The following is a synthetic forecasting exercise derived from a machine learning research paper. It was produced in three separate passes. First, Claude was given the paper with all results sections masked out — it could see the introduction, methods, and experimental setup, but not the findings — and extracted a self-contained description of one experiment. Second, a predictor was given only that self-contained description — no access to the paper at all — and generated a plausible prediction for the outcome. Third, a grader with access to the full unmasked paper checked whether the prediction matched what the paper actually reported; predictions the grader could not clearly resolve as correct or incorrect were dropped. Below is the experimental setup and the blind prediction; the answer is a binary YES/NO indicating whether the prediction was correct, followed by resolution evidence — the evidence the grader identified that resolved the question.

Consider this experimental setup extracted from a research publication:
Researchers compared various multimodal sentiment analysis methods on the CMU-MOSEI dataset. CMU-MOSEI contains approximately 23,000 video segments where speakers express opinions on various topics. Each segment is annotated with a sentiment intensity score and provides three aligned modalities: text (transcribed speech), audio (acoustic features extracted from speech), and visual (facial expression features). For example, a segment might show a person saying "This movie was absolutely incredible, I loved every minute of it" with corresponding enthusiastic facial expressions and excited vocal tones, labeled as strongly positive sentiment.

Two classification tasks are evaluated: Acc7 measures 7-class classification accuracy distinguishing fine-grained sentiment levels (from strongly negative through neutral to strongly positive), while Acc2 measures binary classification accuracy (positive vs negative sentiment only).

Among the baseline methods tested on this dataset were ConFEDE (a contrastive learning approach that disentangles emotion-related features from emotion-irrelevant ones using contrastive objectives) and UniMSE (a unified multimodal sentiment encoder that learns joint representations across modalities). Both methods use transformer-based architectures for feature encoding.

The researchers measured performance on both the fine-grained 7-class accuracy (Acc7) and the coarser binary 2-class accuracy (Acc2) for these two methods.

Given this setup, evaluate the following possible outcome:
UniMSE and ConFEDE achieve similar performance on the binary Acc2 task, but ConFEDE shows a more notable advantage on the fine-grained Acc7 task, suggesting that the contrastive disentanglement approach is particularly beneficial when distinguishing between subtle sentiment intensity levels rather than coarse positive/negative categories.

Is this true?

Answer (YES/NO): NO